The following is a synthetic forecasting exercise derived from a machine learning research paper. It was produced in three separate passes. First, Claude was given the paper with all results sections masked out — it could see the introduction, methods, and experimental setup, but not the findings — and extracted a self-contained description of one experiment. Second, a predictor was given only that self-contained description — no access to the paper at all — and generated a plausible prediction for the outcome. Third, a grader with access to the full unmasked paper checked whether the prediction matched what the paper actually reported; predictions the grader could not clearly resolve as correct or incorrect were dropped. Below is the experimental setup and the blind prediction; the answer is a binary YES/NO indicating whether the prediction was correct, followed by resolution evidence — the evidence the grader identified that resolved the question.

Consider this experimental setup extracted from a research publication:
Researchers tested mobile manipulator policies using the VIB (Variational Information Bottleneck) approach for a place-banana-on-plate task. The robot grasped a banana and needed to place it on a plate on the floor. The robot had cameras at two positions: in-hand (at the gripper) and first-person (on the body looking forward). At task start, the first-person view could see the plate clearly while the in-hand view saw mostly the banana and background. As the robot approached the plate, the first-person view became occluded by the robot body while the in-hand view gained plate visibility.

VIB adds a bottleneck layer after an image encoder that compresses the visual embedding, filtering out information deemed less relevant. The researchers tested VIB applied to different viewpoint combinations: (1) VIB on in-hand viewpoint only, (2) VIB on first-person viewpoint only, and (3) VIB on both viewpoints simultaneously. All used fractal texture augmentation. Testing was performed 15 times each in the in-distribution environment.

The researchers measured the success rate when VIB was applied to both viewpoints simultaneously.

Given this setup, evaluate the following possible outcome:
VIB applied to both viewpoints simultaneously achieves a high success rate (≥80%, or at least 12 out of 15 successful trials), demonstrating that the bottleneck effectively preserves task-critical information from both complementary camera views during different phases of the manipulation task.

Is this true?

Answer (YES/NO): NO